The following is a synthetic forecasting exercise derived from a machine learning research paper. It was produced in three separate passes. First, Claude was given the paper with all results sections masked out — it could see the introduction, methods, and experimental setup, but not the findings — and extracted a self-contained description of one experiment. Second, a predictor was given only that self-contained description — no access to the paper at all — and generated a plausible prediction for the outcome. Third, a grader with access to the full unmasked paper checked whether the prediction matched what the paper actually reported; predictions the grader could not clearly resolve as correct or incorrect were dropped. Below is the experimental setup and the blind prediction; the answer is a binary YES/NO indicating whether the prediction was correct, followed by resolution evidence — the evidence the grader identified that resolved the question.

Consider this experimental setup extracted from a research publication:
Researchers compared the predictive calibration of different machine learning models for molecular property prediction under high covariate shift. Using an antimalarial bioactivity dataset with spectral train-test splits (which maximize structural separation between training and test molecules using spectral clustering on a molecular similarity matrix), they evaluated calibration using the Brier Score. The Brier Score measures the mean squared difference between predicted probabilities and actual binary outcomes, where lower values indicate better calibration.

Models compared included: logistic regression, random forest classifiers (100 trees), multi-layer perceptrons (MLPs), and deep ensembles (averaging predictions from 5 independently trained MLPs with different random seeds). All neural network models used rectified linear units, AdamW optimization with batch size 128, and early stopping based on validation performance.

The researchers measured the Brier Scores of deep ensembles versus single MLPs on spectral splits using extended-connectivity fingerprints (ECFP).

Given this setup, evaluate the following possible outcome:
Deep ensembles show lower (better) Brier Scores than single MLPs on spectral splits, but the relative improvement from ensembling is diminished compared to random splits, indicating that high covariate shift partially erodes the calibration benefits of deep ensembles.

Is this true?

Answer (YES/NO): NO